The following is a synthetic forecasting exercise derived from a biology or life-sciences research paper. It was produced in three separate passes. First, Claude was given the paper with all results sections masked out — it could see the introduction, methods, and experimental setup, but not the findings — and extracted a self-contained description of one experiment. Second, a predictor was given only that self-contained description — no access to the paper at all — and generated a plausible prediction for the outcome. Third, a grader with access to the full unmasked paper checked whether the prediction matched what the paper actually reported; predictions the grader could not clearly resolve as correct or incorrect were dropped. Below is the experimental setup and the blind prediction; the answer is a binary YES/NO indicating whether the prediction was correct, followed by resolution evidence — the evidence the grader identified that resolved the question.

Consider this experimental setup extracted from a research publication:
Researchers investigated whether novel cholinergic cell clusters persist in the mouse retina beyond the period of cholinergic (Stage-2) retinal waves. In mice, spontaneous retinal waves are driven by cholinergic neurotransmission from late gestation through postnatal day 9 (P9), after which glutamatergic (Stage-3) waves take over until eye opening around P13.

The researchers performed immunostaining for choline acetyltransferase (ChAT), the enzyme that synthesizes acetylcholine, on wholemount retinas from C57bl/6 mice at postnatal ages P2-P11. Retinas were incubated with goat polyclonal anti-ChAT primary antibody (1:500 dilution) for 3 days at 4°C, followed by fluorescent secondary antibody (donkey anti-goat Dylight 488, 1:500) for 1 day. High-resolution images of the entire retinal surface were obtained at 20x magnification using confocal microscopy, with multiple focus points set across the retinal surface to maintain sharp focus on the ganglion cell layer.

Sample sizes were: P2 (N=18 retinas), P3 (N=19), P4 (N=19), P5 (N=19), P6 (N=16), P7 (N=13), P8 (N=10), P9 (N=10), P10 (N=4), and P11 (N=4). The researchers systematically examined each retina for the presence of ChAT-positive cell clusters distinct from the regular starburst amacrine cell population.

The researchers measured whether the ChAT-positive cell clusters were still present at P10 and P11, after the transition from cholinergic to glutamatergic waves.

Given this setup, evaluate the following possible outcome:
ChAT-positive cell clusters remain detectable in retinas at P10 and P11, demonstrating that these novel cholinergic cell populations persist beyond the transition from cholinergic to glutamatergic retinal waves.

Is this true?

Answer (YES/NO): NO